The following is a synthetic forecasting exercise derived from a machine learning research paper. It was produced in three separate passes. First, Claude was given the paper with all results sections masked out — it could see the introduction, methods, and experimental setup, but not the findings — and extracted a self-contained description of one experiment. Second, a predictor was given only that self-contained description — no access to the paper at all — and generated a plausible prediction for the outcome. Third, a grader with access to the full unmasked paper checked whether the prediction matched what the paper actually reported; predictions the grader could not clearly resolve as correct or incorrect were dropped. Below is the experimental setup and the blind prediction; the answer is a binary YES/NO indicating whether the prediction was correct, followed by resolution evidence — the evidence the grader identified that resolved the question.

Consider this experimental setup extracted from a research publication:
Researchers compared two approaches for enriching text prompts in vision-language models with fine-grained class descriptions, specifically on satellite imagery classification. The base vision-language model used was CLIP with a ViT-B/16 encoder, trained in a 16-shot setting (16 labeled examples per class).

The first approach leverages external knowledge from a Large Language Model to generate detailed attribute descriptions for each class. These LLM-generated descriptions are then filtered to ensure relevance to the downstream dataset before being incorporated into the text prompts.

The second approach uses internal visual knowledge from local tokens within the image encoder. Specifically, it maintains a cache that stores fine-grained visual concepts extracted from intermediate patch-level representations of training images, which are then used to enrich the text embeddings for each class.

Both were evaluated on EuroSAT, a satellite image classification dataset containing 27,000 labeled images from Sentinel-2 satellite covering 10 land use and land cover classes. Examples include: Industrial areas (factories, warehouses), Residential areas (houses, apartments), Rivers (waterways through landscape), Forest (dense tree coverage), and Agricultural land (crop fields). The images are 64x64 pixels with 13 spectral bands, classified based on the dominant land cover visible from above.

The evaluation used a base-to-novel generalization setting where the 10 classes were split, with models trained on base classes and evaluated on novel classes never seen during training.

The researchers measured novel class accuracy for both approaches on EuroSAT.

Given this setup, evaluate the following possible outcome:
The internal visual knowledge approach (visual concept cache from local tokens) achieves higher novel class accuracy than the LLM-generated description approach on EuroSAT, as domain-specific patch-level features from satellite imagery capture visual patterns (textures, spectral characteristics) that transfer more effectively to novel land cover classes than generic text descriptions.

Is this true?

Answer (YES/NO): NO